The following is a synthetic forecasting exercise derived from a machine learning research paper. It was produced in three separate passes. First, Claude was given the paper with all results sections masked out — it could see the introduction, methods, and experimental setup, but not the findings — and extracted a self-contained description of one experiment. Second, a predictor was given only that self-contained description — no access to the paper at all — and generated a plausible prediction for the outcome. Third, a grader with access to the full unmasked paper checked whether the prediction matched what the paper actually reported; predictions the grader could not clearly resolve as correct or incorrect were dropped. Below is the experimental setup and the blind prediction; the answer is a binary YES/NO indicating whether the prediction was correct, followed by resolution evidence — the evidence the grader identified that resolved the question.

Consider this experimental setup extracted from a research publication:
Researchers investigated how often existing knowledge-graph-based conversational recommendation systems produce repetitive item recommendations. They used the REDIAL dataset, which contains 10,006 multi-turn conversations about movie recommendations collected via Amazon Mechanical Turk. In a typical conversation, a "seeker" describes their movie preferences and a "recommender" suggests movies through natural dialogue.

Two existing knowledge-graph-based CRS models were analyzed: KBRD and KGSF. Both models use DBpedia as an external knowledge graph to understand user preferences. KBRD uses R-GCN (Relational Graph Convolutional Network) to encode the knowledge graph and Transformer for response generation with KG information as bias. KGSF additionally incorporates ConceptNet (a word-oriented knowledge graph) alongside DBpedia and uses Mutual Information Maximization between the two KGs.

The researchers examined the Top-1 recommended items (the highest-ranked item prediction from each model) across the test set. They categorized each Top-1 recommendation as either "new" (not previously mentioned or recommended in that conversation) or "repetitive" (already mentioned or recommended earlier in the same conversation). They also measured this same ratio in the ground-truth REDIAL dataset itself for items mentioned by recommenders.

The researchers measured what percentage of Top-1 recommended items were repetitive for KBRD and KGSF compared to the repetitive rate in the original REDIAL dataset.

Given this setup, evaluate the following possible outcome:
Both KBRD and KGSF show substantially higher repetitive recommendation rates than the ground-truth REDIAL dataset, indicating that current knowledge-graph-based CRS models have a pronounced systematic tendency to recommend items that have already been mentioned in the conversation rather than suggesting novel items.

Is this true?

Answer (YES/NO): YES